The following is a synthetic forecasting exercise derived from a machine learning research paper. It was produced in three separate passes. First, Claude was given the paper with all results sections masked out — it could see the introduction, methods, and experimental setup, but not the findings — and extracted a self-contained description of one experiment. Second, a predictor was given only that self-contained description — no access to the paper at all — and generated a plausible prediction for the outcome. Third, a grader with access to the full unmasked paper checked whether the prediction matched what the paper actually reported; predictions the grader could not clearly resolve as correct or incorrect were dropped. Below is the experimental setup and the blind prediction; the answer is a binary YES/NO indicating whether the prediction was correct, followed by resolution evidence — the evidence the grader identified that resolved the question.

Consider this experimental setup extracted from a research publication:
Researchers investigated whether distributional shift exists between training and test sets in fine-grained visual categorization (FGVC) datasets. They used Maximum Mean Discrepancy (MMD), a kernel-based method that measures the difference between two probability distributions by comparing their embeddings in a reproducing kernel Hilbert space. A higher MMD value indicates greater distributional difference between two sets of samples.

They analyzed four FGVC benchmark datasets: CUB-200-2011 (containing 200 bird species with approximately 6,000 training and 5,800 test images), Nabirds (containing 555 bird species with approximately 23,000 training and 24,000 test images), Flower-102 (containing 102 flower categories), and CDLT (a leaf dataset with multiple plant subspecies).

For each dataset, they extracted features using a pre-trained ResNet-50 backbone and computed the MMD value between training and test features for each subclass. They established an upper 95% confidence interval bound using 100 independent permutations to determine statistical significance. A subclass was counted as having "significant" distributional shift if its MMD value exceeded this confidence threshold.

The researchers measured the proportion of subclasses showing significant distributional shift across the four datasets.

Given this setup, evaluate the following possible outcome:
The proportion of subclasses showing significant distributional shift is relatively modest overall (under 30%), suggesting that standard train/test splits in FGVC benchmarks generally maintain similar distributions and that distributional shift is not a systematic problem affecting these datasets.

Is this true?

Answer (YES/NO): NO